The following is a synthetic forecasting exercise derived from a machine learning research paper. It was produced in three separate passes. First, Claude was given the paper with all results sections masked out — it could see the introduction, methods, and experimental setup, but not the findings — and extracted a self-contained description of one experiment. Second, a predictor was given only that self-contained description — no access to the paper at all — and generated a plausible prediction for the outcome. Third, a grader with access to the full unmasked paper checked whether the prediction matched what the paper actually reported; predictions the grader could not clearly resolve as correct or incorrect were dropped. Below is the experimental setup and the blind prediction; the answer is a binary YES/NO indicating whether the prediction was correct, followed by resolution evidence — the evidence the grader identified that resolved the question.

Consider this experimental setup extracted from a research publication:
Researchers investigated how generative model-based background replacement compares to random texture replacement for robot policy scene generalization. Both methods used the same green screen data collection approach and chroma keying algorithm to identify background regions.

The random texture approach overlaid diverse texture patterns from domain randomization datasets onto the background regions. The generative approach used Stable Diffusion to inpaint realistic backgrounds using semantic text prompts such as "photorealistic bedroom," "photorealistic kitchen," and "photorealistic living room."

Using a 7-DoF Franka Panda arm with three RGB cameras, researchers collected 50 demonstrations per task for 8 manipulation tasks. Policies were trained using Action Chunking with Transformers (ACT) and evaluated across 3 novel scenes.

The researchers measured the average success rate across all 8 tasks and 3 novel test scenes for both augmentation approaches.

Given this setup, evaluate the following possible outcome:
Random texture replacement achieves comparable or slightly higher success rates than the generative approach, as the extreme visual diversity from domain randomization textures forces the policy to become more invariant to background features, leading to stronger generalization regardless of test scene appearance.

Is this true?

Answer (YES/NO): YES